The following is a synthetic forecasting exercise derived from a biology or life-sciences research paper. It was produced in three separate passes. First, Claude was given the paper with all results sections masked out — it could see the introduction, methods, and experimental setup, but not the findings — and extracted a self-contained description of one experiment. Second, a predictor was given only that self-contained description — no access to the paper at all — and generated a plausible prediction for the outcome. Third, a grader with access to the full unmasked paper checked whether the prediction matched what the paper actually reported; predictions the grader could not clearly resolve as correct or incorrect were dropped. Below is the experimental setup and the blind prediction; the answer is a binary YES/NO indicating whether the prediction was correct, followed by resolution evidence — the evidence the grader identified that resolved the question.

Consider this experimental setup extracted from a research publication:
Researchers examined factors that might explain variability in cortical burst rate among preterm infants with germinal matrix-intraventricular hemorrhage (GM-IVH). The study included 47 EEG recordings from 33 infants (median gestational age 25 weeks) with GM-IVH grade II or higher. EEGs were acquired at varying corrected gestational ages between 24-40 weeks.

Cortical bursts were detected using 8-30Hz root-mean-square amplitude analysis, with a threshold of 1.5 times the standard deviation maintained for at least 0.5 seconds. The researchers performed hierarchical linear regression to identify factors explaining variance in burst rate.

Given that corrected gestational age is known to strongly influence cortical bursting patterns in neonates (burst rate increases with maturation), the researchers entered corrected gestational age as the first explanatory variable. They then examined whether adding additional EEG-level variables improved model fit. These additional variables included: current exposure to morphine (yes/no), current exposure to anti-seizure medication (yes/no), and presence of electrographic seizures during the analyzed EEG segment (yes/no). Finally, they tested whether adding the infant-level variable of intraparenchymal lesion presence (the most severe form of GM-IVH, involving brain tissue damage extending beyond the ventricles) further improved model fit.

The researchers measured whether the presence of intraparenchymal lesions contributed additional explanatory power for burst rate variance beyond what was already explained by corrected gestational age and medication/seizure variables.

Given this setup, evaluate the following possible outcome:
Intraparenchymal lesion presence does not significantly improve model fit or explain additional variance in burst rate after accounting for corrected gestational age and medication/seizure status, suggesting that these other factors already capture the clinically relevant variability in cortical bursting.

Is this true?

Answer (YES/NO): NO